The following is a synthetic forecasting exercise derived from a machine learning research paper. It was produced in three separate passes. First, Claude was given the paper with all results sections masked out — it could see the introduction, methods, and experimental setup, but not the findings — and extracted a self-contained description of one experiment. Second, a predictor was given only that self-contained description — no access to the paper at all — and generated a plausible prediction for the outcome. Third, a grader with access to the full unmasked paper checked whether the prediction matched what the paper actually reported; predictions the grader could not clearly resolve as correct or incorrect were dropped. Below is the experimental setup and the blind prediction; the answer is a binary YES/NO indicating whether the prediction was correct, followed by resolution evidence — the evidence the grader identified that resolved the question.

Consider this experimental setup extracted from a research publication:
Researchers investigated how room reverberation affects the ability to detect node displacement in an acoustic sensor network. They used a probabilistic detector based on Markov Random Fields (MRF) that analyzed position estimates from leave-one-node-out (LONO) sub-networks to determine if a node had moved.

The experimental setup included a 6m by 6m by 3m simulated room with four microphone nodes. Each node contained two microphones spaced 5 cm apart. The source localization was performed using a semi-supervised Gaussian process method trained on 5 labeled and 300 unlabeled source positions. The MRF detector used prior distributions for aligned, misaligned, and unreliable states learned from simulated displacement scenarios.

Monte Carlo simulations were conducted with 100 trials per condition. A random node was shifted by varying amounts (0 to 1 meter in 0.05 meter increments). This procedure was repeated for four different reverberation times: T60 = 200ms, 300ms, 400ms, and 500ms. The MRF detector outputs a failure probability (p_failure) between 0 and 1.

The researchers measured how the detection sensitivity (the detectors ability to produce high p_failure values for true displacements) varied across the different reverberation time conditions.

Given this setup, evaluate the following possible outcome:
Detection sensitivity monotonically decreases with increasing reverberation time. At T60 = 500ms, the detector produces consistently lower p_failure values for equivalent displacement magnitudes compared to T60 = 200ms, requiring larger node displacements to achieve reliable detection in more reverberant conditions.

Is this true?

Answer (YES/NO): NO